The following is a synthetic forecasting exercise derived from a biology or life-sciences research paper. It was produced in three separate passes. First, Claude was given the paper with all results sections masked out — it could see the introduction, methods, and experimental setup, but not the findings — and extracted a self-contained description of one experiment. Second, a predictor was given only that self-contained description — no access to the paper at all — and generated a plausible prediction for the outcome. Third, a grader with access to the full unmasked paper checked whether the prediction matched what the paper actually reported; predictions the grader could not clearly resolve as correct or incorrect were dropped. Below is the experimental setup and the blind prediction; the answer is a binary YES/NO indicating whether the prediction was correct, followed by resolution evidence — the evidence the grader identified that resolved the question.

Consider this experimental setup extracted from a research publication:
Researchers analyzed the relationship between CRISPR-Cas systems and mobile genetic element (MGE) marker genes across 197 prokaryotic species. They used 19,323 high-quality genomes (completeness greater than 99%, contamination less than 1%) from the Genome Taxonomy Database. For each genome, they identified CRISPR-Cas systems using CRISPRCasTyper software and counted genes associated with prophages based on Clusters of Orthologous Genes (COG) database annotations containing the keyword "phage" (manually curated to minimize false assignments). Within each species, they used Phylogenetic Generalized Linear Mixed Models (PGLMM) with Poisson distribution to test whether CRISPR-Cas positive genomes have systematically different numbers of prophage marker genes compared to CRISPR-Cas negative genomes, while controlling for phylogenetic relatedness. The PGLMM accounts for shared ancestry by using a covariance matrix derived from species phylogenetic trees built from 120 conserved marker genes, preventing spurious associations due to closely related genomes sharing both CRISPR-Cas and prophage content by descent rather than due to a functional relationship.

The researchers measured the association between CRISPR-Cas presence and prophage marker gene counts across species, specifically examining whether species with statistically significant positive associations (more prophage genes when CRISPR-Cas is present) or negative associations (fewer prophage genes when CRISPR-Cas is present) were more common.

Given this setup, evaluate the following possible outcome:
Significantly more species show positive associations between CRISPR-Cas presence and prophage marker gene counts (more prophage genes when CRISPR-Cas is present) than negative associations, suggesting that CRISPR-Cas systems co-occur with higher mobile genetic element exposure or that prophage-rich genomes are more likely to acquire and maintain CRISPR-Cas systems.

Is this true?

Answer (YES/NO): NO